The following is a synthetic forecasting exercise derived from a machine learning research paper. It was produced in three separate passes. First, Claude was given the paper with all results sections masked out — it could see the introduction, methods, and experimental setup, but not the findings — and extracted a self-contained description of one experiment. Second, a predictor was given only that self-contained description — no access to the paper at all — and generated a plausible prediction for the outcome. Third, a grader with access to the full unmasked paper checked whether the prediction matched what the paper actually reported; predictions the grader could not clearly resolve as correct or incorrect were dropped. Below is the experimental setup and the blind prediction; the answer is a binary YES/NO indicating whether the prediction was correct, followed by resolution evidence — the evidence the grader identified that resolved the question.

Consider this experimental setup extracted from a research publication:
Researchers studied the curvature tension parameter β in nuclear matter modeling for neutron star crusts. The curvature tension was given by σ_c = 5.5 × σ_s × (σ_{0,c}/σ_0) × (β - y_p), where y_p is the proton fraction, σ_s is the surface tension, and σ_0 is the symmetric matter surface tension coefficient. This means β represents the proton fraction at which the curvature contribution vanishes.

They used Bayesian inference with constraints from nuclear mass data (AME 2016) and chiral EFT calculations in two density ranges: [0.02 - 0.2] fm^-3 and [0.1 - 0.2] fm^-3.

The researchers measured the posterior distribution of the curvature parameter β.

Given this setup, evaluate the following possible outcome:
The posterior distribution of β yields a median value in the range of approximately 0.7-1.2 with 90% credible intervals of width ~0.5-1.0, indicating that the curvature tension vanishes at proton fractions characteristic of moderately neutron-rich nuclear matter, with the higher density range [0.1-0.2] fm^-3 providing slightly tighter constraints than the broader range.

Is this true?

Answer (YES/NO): YES